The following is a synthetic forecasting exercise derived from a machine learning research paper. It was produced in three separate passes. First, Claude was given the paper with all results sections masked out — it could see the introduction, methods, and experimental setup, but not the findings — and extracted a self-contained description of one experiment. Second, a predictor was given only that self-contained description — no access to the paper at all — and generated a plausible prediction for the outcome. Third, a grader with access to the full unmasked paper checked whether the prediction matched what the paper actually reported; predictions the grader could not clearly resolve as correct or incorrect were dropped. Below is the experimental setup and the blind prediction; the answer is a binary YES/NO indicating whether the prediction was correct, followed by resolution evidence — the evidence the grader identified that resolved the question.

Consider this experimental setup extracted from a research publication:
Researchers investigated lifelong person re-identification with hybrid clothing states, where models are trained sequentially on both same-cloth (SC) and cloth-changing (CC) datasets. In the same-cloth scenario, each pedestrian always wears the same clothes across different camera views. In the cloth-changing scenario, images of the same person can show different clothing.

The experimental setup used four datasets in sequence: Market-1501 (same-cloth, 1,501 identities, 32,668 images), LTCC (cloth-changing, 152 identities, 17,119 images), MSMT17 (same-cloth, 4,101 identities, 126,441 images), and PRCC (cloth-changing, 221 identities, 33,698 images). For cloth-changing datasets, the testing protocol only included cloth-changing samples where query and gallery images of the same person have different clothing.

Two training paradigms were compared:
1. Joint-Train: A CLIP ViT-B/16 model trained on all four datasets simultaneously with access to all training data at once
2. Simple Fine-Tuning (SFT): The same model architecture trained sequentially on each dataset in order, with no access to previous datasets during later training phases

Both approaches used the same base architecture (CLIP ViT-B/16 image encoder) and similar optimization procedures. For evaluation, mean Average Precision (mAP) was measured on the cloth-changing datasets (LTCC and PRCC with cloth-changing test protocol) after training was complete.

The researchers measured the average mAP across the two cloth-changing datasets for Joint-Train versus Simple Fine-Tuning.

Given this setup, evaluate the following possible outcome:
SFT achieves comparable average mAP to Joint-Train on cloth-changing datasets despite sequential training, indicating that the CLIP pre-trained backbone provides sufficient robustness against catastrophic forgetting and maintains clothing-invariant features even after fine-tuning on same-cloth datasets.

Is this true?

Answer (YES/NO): NO